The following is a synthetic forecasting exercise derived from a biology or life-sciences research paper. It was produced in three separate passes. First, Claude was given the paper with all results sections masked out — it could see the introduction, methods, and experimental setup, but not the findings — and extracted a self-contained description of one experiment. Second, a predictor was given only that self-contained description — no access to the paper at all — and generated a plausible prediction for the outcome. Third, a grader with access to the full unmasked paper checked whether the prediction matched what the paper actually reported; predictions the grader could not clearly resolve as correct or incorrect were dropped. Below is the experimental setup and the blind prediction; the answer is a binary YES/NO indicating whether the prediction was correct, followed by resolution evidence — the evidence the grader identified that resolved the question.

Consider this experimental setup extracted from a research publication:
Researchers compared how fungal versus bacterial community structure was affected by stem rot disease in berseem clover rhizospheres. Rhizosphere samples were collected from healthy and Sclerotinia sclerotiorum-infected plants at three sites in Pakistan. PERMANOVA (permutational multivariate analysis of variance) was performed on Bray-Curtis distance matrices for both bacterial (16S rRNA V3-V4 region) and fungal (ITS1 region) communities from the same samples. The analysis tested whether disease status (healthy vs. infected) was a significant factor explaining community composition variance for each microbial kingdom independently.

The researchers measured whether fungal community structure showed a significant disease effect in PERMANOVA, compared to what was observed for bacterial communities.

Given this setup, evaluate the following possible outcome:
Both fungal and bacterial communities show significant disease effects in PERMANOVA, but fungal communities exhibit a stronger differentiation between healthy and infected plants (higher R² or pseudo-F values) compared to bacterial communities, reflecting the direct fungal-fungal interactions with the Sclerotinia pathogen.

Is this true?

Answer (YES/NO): NO